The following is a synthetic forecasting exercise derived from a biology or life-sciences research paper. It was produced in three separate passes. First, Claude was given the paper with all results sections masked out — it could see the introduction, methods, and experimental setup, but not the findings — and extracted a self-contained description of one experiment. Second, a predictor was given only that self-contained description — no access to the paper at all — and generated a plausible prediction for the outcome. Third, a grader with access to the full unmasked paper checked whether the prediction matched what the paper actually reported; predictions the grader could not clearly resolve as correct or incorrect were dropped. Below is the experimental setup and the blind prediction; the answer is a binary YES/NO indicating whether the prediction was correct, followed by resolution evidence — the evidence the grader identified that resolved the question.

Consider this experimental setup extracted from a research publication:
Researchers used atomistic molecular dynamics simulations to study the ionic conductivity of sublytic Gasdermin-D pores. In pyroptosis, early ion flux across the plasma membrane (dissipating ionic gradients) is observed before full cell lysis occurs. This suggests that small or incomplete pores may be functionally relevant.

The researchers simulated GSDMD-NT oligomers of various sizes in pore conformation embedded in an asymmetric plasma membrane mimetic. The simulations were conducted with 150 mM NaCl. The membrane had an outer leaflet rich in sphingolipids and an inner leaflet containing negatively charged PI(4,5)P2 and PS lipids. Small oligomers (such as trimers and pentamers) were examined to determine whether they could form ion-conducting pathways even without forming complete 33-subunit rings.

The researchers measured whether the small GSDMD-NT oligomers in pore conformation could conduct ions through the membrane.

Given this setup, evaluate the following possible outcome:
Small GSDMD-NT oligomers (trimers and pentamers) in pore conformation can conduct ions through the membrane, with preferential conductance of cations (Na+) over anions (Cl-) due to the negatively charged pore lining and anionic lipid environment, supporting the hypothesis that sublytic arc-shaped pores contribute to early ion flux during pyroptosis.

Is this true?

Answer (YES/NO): NO